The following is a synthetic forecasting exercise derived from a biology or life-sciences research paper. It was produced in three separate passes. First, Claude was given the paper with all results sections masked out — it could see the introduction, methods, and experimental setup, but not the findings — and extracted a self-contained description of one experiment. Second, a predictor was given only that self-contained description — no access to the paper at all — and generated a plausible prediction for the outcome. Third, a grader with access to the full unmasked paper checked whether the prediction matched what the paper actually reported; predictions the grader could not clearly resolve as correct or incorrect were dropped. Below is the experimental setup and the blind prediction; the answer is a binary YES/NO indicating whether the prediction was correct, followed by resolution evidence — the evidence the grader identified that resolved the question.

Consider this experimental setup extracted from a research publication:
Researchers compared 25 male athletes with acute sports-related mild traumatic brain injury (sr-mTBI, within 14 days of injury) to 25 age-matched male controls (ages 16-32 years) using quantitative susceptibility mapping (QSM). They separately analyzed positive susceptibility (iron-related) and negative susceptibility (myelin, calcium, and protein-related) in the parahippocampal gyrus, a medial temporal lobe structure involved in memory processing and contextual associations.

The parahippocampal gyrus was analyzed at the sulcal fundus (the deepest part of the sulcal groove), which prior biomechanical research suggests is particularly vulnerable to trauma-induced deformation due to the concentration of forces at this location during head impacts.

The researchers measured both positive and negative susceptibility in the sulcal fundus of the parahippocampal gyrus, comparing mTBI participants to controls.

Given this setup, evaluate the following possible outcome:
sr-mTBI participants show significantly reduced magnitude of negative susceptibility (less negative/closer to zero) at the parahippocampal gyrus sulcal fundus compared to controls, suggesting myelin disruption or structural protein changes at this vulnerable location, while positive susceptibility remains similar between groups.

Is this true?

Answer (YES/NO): NO